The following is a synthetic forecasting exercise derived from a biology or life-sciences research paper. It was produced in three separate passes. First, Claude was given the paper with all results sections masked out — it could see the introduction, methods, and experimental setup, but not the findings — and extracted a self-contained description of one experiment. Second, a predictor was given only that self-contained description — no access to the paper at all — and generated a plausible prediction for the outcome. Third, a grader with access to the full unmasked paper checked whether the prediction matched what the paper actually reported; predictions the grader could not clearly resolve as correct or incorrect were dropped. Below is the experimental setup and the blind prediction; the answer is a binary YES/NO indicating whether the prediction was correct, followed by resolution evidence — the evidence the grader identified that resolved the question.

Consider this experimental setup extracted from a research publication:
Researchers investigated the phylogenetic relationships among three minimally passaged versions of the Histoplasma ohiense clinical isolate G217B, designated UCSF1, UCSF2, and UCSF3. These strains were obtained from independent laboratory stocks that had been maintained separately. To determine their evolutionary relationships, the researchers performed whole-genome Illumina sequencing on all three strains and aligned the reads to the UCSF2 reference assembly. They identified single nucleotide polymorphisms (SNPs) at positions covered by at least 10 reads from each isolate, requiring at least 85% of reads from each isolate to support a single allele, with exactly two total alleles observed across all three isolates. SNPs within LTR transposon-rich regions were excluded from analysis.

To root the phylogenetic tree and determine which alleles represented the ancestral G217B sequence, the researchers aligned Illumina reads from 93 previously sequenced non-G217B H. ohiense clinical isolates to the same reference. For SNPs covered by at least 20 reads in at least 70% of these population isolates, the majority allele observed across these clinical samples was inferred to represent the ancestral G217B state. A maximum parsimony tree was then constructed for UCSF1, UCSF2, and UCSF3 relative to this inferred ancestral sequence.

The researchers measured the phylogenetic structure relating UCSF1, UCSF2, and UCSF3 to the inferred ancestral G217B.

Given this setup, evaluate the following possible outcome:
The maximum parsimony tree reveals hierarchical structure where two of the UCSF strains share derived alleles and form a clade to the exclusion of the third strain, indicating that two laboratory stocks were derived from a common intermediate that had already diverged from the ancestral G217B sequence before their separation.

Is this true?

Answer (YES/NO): YES